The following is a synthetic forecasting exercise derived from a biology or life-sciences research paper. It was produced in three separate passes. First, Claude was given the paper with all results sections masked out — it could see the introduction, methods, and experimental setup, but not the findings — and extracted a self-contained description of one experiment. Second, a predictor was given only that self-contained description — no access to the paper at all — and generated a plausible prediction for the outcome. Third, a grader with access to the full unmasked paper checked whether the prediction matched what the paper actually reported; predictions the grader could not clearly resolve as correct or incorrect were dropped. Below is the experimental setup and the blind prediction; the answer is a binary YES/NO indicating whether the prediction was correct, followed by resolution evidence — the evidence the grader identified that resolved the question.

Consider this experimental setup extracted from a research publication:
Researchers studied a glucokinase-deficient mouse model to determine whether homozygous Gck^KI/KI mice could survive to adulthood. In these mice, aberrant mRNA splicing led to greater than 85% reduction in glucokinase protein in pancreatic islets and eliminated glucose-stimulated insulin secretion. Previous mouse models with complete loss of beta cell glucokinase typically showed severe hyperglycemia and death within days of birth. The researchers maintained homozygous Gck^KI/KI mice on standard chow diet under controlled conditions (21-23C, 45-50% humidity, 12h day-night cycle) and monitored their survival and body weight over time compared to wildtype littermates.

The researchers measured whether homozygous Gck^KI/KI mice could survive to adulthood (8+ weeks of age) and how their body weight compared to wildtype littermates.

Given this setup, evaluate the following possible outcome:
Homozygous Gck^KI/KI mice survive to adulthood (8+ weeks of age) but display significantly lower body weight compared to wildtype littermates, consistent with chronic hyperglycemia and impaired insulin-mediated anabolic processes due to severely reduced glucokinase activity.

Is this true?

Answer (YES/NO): YES